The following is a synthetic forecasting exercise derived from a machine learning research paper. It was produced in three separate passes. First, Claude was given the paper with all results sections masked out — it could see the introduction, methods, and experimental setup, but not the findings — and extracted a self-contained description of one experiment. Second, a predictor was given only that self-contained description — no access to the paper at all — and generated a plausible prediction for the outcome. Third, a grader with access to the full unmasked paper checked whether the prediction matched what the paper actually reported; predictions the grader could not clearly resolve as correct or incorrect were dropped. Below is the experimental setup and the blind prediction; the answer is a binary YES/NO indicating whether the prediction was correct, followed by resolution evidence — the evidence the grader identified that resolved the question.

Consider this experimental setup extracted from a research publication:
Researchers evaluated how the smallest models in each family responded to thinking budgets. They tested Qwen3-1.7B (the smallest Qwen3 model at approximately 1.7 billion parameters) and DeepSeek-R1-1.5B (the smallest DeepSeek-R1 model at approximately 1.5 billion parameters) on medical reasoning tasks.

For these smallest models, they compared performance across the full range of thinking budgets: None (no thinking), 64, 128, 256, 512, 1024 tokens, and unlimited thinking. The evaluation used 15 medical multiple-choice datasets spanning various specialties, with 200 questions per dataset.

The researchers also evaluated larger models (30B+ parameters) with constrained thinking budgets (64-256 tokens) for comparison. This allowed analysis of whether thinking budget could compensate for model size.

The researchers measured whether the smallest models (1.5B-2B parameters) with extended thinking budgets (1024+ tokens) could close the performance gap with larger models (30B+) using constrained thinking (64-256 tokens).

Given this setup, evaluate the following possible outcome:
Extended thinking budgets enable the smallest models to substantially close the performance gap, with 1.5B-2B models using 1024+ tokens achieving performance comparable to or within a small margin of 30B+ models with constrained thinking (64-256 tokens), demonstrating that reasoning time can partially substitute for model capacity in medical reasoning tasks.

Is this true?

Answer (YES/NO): YES